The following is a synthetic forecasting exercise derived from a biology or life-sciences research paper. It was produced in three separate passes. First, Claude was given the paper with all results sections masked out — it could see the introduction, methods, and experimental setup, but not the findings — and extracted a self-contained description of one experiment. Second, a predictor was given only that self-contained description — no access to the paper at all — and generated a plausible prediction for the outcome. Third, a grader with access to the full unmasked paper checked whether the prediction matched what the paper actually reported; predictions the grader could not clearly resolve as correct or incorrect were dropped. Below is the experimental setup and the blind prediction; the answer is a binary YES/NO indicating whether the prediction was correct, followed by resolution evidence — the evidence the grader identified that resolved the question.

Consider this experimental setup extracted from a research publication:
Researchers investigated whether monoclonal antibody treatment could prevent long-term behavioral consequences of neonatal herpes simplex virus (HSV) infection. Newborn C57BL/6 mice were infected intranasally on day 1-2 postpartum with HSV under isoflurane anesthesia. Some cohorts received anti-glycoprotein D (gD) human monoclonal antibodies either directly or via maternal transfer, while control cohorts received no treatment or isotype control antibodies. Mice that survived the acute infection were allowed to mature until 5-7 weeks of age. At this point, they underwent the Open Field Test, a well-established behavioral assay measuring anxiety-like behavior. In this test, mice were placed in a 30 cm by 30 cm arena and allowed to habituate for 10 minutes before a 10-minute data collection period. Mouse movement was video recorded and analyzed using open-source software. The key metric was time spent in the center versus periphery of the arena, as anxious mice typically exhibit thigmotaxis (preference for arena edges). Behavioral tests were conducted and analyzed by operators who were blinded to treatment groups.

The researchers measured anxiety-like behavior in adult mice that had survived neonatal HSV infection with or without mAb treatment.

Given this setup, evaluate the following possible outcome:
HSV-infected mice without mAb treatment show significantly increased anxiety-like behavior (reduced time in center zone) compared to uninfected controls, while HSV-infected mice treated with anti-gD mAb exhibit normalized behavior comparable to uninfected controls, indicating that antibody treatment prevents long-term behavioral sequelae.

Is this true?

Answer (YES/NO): YES